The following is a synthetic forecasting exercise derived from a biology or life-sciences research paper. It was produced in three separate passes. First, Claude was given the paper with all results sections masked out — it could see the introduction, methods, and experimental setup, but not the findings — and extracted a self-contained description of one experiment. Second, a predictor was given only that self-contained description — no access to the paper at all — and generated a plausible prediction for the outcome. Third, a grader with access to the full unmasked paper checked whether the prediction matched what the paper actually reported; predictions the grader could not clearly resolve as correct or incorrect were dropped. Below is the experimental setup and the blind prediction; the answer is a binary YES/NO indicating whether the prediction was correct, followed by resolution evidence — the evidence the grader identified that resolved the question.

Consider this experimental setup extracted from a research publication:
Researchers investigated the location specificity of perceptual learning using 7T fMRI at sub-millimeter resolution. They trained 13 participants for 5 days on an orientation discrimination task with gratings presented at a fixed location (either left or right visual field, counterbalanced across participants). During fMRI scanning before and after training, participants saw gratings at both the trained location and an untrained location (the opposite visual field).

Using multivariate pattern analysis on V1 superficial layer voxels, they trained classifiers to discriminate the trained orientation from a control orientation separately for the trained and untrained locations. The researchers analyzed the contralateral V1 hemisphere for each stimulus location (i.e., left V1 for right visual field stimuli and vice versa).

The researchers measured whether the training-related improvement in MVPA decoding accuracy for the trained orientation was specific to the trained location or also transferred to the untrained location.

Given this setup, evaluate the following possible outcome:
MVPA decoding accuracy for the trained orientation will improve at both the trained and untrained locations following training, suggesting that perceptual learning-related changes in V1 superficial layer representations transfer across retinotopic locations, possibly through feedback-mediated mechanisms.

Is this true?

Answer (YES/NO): NO